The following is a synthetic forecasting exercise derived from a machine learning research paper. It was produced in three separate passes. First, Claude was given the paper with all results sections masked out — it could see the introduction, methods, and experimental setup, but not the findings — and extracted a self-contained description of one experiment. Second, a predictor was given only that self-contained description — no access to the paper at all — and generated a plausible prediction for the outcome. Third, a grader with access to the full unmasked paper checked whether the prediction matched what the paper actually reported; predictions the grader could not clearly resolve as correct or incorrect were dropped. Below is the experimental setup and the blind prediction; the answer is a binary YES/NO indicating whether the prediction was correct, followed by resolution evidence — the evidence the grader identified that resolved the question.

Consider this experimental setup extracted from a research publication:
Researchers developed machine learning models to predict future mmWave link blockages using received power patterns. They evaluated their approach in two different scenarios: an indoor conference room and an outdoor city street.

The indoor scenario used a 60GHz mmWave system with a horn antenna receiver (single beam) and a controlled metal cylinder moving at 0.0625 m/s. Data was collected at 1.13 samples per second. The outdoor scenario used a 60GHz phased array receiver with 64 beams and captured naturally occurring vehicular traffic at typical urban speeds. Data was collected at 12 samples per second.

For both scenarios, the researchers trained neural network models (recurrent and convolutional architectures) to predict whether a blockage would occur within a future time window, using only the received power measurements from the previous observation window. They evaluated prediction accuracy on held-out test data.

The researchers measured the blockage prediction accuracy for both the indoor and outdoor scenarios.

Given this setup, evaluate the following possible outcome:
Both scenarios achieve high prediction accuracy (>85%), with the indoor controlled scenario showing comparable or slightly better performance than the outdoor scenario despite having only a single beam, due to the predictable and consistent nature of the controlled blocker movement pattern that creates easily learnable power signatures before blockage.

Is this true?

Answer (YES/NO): NO